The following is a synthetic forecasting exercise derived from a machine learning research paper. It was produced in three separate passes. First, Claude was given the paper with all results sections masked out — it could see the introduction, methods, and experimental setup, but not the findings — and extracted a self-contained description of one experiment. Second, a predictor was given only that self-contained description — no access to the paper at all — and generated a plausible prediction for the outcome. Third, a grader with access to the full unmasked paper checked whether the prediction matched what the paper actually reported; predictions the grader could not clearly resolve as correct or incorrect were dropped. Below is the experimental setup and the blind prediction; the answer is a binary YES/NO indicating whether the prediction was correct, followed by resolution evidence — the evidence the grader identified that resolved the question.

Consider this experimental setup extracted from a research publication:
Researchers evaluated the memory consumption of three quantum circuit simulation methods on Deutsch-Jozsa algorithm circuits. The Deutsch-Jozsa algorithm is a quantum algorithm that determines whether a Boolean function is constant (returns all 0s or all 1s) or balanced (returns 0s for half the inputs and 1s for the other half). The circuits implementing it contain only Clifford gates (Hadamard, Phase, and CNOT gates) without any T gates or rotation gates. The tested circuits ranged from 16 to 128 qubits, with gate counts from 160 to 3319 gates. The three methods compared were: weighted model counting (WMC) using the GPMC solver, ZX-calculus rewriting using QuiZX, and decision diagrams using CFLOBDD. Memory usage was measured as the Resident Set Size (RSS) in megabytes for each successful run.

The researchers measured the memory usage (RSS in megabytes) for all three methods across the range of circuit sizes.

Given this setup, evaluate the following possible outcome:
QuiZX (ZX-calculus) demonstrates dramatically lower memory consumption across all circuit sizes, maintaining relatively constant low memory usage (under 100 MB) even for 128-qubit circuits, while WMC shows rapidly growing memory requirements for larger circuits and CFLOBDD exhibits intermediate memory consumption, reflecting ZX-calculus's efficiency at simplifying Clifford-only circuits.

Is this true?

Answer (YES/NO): NO